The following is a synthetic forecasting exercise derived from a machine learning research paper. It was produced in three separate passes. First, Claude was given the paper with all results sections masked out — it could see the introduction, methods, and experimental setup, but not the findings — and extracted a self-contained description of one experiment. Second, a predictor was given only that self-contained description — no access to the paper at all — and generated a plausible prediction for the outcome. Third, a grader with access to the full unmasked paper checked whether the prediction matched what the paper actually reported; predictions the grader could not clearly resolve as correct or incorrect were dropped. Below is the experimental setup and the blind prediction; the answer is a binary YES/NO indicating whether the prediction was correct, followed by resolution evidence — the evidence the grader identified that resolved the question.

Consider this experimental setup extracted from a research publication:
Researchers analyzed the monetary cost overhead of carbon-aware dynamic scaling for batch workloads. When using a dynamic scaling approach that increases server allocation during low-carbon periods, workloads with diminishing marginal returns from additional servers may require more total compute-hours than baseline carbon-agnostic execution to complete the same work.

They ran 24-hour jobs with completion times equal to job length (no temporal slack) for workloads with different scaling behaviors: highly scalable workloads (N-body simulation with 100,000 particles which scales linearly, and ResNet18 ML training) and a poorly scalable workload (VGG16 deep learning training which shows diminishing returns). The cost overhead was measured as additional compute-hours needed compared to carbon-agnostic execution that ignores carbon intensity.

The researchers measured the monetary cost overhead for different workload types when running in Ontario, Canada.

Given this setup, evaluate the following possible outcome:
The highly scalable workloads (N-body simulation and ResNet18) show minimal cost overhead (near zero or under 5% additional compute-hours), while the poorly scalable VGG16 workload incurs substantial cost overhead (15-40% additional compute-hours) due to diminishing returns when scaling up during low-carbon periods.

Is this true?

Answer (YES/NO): NO